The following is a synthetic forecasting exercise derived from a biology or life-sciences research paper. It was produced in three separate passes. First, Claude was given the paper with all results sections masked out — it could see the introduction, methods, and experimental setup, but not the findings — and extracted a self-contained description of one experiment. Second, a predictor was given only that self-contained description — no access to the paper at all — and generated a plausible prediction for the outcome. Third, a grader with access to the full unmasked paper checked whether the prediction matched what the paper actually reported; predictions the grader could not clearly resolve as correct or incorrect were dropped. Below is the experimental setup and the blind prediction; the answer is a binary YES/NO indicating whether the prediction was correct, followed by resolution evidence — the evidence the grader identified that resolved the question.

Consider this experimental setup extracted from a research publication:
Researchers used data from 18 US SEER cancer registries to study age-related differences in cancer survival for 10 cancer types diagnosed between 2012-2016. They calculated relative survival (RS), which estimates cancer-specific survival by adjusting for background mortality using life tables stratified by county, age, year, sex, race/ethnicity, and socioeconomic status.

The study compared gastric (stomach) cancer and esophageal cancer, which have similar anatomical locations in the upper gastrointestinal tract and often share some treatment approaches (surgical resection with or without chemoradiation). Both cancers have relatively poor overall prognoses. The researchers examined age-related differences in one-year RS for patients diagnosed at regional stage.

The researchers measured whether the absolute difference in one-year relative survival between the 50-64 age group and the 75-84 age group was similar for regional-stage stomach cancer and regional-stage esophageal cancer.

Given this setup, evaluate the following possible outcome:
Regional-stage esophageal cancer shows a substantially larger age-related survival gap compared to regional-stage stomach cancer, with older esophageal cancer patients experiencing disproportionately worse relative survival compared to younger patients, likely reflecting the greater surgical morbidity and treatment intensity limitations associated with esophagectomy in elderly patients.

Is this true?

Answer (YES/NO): NO